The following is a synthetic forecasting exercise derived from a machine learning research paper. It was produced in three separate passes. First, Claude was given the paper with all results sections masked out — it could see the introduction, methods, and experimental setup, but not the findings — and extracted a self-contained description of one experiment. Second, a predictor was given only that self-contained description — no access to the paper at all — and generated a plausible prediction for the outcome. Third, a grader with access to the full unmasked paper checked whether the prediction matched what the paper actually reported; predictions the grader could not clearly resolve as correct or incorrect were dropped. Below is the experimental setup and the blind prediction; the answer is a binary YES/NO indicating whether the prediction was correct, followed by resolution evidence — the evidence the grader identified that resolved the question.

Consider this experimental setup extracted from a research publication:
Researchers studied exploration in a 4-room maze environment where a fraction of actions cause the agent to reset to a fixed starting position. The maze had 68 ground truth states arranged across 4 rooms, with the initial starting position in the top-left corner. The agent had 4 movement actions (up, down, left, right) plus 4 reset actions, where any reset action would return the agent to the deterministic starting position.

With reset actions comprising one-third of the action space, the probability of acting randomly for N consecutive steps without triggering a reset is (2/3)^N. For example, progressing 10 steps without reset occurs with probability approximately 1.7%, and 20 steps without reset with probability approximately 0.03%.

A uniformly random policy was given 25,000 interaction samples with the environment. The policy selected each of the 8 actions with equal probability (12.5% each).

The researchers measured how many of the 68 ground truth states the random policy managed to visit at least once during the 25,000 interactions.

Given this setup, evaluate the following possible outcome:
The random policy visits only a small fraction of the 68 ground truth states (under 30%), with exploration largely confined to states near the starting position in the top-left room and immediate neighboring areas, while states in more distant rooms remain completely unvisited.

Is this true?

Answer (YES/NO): YES